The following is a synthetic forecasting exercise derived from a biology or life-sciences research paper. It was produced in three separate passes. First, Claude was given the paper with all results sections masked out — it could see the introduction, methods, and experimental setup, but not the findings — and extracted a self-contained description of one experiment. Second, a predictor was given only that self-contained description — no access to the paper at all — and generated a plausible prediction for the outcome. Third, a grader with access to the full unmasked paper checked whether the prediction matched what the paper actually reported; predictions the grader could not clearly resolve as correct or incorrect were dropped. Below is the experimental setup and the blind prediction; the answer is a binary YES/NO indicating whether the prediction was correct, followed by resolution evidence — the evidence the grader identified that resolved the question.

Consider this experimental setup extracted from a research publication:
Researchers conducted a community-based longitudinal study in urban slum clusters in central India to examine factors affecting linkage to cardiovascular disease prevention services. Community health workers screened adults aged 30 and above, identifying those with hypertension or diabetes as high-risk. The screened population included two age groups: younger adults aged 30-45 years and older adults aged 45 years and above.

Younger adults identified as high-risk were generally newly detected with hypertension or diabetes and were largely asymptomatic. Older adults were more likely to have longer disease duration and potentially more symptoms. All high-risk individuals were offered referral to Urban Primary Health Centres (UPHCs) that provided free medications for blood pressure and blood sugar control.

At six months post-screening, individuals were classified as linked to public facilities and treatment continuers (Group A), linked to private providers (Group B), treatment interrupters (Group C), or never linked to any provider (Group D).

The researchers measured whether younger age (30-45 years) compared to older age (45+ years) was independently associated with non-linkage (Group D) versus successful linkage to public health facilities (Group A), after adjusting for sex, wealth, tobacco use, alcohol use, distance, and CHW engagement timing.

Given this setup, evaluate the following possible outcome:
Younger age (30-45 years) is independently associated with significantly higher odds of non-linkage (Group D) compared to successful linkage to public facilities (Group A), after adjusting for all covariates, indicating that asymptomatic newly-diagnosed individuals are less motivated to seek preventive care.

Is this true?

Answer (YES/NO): YES